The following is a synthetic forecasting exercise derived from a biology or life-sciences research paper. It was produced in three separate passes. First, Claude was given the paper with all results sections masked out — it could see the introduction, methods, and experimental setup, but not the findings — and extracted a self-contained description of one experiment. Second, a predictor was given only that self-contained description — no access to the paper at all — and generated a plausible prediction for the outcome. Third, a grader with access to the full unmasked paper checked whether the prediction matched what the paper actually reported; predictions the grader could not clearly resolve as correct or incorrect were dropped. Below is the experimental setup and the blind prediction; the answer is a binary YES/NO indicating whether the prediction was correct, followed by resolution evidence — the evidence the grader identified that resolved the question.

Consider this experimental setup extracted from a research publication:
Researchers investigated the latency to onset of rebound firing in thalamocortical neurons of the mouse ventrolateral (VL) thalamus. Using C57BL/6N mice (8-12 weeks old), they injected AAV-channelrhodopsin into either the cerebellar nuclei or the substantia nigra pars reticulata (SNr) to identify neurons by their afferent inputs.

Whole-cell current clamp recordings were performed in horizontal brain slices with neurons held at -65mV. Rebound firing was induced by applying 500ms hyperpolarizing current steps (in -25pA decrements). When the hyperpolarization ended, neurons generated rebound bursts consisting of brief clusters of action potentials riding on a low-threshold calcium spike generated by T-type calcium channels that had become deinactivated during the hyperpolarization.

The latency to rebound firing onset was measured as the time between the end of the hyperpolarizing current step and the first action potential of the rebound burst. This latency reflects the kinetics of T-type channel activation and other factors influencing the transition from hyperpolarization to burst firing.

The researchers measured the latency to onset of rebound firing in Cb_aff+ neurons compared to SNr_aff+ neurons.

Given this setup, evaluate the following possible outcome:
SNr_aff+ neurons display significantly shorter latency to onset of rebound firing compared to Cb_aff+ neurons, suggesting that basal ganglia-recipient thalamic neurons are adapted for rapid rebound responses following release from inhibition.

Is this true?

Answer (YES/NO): YES